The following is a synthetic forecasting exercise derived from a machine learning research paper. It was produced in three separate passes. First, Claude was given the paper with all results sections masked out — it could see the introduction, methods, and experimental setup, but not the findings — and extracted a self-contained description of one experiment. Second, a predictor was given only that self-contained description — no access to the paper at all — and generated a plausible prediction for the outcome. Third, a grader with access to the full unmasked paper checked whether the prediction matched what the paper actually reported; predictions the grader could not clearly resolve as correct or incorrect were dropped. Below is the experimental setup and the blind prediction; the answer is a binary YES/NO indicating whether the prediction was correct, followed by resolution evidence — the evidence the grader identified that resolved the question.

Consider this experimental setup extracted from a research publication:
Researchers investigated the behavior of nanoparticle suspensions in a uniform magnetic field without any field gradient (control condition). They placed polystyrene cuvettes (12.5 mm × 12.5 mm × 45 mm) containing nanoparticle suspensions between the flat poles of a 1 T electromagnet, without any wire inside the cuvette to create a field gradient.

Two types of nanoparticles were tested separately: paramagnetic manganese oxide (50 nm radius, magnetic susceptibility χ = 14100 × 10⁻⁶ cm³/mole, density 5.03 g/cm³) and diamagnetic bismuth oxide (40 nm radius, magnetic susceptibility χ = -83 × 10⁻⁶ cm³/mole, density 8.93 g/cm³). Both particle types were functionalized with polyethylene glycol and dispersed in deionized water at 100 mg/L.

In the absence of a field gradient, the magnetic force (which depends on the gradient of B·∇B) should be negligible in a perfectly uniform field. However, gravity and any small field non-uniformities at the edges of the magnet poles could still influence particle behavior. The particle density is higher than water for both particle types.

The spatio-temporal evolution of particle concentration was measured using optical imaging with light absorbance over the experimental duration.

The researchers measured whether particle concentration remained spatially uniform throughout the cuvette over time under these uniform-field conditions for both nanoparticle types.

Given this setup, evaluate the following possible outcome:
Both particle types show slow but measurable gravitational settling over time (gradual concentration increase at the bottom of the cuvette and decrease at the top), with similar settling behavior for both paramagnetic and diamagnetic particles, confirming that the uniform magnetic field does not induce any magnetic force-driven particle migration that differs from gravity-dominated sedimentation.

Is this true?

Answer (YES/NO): NO